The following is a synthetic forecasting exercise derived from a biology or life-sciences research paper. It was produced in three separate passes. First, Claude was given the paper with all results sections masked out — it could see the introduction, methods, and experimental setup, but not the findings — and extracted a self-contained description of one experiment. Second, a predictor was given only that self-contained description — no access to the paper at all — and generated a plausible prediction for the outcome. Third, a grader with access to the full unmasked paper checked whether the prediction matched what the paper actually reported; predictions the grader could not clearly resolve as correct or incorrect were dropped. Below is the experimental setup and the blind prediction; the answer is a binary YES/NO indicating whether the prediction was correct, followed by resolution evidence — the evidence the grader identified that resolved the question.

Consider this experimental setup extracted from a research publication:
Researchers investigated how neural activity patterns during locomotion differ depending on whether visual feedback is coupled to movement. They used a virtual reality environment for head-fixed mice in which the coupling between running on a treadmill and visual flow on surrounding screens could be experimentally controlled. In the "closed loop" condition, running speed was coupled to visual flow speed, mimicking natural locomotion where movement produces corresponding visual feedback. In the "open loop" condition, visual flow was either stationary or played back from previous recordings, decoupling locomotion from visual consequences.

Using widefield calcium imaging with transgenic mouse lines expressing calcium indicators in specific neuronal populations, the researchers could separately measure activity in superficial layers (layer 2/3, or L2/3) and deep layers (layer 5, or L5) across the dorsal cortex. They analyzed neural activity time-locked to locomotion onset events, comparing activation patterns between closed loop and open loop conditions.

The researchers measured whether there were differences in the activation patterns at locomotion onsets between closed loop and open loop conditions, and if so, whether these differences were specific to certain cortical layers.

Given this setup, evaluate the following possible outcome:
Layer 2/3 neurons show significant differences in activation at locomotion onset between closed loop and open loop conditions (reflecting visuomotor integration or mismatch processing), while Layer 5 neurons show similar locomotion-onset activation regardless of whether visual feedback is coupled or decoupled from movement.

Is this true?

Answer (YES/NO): NO